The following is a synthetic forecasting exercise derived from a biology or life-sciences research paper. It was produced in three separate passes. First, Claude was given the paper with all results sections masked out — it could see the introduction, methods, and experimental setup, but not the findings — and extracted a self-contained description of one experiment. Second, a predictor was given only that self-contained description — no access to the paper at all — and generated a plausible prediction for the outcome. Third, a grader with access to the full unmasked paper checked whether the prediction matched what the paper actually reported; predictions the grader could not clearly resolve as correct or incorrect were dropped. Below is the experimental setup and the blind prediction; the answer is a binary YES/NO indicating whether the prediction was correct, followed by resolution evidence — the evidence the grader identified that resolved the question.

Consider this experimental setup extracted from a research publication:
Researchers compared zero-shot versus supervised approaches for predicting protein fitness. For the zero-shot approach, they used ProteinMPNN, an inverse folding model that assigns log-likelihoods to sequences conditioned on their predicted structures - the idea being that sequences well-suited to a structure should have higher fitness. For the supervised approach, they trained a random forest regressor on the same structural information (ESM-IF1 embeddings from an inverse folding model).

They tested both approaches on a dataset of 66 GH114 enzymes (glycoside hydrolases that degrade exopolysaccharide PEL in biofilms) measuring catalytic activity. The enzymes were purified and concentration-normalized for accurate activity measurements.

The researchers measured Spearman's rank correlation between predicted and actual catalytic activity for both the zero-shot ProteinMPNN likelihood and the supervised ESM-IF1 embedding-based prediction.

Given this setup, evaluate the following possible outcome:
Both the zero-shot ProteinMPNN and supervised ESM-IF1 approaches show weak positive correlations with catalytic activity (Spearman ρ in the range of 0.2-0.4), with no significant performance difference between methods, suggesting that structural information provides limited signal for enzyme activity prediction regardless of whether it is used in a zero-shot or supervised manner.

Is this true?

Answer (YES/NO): NO